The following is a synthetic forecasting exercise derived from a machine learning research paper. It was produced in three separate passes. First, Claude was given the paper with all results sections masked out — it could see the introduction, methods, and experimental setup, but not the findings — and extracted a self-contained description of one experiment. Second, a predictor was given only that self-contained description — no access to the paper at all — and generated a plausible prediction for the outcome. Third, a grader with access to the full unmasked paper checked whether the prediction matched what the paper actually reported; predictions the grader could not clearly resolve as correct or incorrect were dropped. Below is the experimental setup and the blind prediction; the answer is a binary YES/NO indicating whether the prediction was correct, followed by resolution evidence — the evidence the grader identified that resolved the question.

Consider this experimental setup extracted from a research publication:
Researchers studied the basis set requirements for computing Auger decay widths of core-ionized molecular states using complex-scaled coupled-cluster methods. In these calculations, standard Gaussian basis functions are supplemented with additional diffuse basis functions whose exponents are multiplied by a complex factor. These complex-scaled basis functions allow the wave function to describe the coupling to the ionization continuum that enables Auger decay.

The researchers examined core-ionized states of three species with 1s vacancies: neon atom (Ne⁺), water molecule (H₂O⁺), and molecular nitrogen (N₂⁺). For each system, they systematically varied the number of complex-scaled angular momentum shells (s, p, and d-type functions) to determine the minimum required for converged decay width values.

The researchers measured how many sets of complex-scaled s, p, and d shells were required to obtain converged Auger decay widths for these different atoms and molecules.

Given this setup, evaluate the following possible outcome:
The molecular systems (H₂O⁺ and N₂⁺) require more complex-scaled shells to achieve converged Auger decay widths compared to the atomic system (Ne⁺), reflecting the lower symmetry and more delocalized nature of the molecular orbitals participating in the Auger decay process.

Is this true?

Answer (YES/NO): NO